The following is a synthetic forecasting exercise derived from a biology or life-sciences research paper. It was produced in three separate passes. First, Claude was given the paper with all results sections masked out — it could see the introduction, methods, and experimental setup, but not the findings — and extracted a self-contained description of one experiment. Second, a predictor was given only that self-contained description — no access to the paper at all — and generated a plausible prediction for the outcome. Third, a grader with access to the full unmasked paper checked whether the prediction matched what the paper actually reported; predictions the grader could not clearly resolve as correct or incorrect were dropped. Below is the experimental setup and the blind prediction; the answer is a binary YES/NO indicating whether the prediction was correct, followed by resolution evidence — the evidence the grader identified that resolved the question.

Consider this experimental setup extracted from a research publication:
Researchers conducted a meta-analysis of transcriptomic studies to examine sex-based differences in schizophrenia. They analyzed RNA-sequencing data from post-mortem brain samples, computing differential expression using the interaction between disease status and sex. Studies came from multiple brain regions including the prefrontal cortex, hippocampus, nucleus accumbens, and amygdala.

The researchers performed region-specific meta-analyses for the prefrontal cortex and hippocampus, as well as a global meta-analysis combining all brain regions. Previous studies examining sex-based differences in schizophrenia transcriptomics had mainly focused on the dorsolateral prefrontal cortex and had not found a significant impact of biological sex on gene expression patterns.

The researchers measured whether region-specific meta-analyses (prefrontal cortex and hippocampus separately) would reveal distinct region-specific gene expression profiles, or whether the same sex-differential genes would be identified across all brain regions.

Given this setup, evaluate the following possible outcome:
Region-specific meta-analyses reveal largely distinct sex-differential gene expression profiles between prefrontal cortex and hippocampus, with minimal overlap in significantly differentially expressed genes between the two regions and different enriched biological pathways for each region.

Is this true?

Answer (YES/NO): YES